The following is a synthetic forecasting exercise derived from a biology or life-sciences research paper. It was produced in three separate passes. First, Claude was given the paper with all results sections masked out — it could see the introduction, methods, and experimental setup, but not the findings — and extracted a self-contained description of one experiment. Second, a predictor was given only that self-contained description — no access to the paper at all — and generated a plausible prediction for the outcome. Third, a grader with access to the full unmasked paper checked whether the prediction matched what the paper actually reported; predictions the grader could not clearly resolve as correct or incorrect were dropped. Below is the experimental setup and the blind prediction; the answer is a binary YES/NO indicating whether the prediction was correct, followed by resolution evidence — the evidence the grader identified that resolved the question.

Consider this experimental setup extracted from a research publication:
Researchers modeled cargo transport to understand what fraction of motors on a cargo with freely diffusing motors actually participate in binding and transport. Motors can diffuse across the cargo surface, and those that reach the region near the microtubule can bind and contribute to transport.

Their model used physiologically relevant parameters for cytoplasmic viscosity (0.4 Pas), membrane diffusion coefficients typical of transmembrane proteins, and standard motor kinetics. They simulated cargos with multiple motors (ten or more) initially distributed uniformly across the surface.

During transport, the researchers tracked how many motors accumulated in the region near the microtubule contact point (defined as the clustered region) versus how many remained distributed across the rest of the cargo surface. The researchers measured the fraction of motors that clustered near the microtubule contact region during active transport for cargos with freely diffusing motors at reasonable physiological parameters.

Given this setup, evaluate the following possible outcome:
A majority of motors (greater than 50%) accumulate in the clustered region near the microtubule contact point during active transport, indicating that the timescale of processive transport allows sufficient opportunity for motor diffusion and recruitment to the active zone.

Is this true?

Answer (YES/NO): NO